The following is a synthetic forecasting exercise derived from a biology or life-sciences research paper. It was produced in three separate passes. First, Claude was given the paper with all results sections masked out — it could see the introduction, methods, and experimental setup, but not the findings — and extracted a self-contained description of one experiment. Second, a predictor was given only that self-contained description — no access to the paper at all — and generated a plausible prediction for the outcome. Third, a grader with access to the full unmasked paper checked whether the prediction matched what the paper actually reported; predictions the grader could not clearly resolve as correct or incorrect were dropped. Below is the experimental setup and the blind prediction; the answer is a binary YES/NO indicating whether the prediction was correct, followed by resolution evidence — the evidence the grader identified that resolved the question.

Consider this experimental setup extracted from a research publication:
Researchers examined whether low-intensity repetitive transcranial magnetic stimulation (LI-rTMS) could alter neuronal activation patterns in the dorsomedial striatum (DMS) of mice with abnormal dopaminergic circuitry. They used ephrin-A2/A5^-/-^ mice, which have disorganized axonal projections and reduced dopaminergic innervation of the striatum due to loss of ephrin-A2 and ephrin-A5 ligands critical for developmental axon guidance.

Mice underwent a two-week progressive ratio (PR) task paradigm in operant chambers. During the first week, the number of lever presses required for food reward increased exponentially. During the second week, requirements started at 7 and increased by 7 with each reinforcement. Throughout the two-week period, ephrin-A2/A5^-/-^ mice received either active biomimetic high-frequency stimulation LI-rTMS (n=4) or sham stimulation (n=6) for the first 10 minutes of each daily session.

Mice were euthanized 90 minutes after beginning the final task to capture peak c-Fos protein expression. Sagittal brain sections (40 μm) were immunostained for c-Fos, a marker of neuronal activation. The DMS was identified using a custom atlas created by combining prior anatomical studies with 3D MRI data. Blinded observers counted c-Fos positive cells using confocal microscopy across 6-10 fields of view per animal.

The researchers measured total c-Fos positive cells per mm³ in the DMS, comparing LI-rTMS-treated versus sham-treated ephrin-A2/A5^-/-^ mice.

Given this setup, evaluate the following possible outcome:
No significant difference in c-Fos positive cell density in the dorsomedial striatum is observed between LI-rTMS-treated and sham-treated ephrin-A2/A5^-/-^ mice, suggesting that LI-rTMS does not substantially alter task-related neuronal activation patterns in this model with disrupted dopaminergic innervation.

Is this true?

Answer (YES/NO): YES